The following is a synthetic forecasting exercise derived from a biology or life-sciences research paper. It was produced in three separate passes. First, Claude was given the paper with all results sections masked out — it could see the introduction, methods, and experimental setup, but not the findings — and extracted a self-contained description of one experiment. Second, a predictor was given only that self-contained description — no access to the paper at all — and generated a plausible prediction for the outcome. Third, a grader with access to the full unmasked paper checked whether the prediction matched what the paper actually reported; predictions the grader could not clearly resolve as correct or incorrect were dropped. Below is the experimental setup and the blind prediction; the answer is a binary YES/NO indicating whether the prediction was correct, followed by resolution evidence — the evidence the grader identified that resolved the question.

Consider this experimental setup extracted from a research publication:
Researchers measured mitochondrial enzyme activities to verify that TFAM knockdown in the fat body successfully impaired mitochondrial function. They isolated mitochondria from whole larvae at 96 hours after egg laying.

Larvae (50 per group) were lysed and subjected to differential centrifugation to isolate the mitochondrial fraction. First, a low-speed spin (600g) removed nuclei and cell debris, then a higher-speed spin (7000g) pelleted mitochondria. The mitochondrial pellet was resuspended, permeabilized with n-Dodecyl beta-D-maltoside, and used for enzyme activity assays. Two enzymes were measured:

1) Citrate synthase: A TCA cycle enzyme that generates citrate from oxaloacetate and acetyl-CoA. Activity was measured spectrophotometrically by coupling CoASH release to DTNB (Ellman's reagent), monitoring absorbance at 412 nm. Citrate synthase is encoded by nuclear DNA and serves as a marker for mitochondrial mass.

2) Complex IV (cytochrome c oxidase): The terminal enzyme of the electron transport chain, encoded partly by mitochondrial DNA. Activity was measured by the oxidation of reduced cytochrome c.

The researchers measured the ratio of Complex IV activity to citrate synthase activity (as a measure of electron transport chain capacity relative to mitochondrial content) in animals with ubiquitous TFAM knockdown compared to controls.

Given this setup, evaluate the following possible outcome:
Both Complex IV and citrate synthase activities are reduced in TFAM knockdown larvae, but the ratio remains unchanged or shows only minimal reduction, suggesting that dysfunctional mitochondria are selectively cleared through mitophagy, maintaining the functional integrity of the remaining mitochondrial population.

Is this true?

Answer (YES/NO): NO